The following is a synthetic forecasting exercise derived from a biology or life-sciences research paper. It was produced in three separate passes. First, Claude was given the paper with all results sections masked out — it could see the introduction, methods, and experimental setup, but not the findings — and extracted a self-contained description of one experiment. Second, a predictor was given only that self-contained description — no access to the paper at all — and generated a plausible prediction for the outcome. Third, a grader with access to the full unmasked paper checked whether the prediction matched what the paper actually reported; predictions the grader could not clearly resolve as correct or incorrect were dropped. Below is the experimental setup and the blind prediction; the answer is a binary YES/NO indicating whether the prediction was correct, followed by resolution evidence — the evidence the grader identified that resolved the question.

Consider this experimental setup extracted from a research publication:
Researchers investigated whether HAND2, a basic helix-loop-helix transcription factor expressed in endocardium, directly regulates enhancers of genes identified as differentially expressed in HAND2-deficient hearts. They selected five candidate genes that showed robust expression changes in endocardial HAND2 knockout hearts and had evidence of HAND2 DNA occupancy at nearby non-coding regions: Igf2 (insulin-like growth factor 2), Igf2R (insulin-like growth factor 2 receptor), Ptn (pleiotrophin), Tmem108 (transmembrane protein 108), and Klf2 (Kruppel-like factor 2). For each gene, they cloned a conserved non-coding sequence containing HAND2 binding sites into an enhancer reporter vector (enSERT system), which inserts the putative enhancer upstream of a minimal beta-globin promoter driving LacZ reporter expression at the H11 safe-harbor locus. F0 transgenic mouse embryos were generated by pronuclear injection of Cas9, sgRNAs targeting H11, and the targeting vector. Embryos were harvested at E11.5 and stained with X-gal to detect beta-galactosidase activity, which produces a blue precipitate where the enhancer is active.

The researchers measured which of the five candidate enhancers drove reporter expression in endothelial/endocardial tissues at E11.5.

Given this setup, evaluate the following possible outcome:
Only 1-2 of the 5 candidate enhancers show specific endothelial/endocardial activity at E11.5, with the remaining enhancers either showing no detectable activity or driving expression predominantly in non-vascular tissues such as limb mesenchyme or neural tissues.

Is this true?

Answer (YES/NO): YES